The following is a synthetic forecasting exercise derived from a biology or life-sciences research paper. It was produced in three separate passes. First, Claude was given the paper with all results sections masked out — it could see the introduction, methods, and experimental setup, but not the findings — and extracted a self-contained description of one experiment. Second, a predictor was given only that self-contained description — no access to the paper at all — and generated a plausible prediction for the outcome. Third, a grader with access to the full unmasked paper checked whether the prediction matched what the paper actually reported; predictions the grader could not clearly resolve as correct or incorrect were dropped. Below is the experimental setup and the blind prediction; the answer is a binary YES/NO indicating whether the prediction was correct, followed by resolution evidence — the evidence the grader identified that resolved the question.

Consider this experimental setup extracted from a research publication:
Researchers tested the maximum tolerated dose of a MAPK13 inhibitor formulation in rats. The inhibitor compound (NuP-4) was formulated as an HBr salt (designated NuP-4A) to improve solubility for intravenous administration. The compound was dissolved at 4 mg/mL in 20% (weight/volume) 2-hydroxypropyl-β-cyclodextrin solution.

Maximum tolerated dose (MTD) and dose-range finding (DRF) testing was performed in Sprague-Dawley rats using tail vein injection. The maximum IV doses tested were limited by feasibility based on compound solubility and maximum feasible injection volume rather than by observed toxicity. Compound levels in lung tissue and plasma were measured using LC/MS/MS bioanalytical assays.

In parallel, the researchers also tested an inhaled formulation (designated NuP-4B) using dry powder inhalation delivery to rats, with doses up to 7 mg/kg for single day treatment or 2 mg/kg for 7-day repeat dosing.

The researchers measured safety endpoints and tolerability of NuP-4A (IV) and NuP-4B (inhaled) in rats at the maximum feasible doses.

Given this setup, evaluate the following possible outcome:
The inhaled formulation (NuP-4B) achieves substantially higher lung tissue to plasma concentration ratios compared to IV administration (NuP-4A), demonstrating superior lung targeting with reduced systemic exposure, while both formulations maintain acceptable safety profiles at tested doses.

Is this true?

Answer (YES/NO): YES